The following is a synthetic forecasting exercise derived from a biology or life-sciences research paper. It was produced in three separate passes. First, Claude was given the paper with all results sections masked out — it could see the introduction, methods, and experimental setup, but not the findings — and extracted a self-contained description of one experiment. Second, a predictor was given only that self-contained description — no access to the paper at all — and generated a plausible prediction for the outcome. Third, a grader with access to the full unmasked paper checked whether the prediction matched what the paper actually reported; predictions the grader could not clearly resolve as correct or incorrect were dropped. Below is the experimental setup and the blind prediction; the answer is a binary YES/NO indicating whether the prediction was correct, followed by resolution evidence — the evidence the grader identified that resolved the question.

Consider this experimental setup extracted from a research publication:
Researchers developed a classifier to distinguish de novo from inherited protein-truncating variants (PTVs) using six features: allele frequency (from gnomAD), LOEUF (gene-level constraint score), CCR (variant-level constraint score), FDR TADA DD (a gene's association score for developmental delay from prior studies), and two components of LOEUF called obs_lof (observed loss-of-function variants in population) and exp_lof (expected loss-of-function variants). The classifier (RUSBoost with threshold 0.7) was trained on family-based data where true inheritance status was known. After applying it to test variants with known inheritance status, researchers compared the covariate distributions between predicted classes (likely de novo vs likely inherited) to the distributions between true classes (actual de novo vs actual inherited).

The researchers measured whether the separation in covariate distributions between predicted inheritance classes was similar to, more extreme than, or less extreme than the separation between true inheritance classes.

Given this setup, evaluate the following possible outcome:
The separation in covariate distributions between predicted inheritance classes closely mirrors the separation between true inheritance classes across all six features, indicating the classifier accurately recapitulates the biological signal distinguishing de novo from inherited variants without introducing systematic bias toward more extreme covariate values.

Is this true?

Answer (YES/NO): NO